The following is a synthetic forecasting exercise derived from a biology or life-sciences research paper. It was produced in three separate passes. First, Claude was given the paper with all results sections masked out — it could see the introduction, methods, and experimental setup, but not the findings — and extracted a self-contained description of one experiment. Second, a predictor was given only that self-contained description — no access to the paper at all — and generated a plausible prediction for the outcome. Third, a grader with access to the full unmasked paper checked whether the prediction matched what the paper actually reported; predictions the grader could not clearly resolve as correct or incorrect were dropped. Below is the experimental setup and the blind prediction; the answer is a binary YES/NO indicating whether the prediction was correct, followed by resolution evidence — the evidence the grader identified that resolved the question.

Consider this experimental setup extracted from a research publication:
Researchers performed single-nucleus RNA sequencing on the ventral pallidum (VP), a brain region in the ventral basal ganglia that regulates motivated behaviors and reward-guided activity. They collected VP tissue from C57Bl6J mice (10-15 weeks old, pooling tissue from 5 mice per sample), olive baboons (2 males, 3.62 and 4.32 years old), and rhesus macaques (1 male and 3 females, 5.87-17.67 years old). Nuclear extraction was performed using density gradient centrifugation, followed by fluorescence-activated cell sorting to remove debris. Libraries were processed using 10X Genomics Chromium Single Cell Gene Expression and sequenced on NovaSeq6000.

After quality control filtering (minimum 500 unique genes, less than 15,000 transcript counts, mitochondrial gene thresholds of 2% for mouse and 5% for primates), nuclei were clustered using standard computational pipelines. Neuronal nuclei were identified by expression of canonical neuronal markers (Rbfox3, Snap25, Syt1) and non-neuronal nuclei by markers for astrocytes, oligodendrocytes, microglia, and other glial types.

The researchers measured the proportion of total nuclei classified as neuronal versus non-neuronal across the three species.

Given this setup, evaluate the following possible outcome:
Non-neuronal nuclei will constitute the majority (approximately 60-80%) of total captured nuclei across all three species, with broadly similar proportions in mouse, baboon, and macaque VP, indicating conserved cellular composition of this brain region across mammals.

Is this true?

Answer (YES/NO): NO